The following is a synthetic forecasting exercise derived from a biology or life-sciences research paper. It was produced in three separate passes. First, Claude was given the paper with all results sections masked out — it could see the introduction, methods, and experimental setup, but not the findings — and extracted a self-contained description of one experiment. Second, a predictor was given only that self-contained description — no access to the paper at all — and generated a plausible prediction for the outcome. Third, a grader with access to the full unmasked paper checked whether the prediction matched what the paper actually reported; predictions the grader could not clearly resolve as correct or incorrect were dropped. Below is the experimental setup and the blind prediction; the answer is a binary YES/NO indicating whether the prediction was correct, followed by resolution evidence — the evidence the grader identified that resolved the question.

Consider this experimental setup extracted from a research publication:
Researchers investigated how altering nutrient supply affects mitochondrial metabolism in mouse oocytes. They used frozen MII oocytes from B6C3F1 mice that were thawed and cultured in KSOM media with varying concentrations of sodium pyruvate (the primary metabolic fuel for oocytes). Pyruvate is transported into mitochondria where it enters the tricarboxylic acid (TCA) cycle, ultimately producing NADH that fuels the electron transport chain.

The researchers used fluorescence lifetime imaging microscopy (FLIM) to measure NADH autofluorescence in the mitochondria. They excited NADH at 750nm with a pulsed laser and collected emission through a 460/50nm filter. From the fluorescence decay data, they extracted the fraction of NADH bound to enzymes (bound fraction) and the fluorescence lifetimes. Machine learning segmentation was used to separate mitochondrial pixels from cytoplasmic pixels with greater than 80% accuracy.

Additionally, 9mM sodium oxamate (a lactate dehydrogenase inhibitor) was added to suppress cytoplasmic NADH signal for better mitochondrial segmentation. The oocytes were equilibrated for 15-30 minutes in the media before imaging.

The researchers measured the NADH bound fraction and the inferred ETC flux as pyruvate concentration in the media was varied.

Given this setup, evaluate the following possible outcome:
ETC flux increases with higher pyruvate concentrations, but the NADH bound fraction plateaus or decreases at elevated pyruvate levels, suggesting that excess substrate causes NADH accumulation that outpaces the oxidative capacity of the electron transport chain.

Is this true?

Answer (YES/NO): NO